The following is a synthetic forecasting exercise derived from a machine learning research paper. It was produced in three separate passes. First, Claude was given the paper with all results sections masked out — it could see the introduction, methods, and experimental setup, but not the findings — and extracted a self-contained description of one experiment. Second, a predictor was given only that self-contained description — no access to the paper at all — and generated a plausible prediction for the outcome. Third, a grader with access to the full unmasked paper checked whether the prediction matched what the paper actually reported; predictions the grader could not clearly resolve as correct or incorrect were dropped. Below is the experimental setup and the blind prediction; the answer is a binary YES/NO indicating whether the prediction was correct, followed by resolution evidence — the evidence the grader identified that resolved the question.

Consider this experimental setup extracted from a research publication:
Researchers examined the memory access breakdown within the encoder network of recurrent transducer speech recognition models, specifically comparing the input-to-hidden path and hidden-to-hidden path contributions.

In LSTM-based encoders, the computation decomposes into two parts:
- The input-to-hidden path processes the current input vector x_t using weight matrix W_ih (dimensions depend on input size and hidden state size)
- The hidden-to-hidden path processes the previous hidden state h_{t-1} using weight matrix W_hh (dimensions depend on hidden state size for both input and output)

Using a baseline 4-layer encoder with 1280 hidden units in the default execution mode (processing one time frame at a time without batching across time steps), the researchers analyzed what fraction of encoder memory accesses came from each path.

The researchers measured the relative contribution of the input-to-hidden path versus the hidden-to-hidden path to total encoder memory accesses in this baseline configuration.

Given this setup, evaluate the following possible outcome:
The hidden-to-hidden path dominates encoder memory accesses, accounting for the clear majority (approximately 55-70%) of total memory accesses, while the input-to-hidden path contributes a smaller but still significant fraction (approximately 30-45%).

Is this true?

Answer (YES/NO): NO